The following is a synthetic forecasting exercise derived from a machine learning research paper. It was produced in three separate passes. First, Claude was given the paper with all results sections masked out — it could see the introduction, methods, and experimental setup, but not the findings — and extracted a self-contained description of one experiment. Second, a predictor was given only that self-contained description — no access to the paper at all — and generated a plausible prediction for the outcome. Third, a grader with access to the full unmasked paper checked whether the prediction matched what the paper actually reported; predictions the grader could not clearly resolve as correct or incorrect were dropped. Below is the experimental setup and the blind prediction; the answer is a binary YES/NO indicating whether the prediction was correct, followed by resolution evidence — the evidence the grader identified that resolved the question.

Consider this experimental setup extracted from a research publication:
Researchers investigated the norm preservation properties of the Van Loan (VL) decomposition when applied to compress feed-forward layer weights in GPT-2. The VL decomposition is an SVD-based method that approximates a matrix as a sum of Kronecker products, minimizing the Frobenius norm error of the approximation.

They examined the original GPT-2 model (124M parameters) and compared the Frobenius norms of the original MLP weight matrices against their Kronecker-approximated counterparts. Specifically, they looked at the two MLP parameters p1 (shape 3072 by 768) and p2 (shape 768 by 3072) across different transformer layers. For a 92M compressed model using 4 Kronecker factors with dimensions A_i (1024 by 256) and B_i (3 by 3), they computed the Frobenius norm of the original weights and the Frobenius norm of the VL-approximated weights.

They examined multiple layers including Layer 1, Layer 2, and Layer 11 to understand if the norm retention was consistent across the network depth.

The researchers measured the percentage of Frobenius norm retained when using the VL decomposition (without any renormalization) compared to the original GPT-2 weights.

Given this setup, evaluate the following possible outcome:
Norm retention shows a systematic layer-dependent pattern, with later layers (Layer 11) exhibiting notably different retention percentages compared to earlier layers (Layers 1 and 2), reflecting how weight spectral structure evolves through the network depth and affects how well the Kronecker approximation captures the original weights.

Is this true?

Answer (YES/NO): NO